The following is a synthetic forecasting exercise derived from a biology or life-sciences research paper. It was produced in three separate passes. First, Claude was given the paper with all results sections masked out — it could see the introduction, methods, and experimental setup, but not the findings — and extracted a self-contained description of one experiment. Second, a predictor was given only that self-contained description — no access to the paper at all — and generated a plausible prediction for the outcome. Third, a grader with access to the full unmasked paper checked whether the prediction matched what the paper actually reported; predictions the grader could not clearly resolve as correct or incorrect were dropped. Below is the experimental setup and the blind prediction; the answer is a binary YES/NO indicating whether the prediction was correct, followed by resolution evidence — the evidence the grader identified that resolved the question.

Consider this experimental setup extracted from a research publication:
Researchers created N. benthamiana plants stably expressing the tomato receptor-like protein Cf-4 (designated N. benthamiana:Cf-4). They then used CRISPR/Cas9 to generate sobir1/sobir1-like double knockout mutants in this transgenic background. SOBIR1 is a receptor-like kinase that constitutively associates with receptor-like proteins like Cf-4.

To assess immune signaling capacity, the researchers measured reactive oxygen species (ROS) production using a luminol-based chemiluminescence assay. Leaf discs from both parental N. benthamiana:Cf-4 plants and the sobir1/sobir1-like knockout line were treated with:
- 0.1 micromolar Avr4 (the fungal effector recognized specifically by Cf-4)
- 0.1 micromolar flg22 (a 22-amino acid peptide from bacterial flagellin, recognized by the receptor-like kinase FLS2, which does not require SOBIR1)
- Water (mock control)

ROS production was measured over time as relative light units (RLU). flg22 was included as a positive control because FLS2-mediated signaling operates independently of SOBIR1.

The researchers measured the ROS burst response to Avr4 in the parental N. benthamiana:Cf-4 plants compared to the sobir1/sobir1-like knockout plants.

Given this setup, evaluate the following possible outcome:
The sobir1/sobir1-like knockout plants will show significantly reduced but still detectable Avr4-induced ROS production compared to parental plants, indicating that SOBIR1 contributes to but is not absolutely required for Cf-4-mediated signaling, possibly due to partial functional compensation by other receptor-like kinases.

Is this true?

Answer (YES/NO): NO